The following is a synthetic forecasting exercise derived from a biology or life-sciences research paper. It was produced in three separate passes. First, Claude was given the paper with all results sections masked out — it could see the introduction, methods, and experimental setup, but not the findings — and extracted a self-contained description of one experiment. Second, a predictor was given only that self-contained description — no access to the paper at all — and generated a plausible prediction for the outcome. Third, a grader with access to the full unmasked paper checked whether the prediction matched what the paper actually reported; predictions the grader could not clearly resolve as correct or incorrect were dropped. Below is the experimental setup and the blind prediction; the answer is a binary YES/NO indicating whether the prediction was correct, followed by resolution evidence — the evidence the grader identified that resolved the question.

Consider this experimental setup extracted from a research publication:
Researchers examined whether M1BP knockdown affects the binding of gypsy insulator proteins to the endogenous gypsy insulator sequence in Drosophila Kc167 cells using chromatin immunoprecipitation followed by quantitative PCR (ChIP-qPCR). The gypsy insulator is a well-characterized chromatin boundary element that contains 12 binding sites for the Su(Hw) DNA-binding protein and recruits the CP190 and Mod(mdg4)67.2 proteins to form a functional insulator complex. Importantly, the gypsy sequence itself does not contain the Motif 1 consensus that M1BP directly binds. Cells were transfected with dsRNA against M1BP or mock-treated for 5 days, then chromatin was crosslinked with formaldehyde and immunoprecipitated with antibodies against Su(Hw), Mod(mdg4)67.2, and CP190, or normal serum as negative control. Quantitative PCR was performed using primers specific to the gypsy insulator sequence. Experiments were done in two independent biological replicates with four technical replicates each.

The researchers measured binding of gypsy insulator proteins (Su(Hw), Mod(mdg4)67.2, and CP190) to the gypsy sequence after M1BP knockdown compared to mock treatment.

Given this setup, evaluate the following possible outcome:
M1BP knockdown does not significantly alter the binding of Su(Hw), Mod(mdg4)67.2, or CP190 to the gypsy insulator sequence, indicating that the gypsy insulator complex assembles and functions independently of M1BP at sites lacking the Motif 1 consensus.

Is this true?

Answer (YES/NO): NO